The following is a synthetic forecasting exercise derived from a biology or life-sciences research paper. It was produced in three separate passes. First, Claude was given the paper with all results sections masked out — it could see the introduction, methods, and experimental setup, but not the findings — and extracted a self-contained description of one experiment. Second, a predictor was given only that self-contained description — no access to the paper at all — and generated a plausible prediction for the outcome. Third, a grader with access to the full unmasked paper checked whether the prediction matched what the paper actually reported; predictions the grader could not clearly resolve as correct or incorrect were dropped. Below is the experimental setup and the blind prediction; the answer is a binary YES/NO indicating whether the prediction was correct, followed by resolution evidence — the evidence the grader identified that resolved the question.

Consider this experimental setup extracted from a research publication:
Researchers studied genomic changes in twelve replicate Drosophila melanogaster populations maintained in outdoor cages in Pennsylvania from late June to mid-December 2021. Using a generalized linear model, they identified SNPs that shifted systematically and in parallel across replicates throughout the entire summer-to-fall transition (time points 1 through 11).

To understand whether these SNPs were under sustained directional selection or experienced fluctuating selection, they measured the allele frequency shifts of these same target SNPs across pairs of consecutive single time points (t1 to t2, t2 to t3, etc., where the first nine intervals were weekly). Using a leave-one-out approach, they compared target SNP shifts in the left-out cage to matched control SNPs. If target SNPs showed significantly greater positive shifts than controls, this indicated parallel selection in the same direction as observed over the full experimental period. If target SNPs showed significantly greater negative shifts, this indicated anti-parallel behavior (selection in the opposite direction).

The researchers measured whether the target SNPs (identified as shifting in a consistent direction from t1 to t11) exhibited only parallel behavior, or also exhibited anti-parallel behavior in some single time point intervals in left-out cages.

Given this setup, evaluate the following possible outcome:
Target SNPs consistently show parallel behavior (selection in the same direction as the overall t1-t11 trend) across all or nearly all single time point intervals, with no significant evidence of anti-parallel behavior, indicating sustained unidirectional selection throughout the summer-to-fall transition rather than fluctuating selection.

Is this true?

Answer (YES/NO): NO